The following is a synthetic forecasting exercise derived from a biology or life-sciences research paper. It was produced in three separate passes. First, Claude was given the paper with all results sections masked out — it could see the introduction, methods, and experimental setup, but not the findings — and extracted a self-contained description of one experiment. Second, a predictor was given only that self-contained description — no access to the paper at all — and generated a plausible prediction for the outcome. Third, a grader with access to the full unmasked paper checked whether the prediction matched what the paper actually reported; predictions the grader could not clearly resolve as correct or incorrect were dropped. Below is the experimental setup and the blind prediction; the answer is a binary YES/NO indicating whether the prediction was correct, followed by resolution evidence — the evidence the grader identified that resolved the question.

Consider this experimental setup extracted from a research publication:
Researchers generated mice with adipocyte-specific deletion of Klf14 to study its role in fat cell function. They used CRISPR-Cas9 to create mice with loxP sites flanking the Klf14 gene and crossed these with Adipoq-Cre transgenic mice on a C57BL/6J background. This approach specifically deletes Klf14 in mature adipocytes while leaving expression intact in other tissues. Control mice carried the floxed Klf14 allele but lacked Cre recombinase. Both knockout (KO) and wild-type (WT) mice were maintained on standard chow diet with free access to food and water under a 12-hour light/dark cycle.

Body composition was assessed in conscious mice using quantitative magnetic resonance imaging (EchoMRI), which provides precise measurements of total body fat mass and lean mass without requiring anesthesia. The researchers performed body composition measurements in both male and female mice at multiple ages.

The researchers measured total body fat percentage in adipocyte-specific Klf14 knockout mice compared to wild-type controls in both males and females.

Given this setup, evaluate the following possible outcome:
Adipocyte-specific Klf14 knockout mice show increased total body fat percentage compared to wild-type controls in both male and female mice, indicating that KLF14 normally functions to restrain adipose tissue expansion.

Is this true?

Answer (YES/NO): NO